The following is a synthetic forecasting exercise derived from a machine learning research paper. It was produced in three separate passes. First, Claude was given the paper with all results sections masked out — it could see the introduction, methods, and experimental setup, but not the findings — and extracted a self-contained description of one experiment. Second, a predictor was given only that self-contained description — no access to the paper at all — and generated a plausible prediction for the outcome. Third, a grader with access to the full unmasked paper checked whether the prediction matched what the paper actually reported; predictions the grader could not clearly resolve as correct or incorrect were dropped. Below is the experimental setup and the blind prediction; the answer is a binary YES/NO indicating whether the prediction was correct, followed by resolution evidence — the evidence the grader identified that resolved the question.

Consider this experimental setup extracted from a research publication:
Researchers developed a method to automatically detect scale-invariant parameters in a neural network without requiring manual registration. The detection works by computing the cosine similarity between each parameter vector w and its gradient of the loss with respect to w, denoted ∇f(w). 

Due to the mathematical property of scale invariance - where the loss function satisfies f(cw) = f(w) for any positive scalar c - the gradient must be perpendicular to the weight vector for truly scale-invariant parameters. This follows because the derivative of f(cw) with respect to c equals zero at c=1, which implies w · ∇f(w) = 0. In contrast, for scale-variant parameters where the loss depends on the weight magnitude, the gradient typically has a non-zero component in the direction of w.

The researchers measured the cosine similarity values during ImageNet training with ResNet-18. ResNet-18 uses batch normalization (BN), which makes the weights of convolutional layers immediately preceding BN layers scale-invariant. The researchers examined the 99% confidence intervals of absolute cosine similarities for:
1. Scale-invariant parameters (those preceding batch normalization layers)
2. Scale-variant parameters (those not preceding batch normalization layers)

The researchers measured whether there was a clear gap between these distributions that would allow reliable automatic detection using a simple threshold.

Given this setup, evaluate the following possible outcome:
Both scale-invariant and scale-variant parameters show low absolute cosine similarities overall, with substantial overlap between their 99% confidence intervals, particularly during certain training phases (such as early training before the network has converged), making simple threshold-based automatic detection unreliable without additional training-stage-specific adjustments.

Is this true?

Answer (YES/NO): NO